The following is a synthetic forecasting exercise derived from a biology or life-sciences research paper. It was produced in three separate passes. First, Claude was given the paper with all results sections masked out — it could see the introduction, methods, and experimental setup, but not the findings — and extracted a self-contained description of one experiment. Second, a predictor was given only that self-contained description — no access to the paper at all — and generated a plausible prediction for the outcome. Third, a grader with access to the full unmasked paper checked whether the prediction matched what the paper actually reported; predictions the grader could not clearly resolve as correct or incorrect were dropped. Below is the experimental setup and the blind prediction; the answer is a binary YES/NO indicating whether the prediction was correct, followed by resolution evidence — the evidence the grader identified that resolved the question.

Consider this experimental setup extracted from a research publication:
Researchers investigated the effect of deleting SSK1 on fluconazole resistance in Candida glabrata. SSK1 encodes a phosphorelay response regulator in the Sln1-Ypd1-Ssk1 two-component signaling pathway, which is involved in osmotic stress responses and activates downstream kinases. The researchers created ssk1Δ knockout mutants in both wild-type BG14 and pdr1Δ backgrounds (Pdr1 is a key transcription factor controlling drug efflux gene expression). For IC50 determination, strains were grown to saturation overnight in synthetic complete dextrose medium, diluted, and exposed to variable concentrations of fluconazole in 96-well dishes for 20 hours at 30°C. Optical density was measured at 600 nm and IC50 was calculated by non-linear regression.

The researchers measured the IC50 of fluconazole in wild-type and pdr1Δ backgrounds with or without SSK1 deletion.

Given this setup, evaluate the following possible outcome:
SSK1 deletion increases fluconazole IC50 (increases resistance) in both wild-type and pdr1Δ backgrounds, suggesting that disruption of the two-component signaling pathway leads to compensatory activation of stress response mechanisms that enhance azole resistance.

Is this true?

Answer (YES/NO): NO